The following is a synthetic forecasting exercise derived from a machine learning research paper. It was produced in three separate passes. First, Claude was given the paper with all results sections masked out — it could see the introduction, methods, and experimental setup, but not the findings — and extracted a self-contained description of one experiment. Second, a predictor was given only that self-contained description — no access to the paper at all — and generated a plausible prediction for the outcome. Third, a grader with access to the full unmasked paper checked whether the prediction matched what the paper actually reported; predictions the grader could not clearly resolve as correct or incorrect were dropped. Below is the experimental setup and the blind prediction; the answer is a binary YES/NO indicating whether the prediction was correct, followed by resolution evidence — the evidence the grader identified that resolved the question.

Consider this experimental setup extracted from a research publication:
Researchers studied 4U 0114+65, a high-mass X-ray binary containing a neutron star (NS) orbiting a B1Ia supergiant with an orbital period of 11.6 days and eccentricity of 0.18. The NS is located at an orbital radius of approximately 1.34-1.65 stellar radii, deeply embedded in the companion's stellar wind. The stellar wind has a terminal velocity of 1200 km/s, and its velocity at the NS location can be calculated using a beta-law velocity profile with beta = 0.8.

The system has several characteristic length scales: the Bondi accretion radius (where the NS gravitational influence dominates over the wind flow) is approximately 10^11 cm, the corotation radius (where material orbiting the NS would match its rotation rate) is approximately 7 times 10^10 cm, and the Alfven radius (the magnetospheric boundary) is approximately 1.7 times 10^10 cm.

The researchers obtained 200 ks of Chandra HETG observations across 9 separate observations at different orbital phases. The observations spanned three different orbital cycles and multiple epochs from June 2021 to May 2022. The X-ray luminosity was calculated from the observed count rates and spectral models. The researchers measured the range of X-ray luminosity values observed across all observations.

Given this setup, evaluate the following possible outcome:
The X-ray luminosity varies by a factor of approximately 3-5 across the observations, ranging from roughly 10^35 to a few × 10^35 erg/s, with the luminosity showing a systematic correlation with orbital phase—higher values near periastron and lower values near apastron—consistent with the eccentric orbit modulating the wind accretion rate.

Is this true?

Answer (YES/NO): NO